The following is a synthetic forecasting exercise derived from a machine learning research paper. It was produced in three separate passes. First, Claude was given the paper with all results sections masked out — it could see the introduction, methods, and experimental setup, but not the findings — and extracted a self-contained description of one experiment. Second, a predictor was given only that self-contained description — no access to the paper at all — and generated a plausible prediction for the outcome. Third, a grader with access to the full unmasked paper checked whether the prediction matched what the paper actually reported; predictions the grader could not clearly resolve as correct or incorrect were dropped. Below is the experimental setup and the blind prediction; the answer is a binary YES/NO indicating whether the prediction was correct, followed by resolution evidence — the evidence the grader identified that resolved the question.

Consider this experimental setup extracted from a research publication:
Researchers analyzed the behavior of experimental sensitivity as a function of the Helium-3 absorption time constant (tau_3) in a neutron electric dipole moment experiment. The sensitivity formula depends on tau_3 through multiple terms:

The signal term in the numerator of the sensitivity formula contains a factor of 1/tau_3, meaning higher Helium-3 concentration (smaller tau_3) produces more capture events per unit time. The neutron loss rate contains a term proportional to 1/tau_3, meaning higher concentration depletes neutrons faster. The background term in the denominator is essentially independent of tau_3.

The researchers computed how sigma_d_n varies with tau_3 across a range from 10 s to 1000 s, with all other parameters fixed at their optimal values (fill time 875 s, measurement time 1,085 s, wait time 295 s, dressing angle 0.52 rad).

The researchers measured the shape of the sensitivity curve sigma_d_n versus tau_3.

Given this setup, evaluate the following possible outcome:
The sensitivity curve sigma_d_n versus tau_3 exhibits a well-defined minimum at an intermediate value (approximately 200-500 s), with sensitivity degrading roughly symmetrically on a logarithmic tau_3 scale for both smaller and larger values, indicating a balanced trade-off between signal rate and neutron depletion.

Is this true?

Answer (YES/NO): NO